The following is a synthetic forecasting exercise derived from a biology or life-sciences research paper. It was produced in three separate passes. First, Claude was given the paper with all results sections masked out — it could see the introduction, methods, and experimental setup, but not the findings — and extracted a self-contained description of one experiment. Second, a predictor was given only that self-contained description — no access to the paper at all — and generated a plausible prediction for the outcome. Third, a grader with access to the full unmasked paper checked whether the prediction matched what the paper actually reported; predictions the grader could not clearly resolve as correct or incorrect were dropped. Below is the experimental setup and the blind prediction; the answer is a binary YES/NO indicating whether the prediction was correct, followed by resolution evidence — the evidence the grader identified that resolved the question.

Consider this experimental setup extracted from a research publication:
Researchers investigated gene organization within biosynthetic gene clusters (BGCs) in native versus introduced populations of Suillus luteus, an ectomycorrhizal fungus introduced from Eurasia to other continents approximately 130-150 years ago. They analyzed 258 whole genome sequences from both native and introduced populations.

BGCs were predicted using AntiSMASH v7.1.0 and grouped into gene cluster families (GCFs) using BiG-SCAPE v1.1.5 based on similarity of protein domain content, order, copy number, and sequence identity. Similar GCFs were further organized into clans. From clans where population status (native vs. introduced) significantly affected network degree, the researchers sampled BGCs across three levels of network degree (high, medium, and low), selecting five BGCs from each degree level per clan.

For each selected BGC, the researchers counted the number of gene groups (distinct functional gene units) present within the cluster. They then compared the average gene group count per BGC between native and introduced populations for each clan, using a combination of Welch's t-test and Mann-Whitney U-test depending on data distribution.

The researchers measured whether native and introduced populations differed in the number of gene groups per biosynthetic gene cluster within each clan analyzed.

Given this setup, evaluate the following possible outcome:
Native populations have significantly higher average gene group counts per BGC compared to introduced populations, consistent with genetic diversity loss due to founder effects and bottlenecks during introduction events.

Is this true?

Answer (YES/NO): YES